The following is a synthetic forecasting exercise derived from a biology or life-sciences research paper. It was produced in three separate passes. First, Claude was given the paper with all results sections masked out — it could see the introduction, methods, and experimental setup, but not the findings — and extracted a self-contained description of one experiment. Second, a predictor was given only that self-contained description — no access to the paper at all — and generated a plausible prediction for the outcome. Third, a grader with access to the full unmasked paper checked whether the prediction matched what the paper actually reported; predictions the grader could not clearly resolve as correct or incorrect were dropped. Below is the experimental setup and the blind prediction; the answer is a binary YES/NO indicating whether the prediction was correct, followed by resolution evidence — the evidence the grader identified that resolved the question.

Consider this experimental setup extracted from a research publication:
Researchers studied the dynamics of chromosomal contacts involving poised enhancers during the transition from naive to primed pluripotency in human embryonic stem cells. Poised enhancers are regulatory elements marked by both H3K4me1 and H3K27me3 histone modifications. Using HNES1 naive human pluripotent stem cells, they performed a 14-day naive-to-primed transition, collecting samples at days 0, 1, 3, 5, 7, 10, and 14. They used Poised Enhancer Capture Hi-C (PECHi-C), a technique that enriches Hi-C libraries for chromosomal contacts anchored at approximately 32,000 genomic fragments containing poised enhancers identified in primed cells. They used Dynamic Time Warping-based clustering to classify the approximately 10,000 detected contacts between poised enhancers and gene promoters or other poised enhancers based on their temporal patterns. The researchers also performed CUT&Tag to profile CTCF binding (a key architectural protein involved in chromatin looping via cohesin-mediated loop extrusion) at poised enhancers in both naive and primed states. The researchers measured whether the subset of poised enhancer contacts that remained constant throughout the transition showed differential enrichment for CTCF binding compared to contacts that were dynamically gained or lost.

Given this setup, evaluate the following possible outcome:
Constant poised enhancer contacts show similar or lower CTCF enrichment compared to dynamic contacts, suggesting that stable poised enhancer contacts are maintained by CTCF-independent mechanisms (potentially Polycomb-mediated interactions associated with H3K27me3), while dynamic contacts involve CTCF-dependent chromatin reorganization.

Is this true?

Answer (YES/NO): NO